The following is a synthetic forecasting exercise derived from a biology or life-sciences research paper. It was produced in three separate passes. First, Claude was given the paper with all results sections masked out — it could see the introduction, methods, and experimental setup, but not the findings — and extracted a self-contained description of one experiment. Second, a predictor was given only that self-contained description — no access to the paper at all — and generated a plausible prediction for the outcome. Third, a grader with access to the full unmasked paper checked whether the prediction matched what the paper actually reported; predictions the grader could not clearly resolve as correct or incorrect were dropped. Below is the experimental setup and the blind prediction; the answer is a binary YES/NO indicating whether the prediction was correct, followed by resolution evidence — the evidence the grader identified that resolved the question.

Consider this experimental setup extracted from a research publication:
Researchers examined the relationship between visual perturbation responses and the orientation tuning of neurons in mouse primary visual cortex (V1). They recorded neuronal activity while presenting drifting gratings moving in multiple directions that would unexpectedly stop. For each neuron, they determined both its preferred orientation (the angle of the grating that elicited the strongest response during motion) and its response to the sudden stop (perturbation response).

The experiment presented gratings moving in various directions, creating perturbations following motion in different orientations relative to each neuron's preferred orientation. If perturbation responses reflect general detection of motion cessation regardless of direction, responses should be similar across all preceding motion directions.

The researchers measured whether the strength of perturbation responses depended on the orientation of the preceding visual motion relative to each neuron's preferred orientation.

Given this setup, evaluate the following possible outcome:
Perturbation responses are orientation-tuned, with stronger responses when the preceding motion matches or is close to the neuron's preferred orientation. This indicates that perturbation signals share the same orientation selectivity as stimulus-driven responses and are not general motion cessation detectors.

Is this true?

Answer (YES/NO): YES